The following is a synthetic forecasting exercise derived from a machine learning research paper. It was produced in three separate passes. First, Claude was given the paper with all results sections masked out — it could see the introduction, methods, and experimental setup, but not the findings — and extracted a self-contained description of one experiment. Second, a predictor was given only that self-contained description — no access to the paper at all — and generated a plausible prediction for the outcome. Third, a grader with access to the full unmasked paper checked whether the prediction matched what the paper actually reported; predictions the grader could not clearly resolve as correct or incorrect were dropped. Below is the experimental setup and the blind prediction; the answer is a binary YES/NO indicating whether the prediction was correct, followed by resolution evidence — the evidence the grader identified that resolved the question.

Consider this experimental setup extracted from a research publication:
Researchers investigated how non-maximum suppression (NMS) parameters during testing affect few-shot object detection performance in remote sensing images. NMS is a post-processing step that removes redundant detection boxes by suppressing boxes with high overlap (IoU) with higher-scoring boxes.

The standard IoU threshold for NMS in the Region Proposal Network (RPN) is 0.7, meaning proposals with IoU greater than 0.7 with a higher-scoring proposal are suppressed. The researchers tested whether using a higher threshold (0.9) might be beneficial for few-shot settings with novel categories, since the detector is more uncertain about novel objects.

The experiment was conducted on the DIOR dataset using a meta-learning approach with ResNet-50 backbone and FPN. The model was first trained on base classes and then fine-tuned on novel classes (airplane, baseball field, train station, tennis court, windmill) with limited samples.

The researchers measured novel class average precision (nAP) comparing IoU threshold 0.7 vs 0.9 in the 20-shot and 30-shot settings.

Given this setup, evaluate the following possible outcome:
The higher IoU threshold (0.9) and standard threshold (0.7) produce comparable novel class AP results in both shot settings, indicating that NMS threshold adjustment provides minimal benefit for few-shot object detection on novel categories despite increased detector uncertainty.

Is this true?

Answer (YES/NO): NO